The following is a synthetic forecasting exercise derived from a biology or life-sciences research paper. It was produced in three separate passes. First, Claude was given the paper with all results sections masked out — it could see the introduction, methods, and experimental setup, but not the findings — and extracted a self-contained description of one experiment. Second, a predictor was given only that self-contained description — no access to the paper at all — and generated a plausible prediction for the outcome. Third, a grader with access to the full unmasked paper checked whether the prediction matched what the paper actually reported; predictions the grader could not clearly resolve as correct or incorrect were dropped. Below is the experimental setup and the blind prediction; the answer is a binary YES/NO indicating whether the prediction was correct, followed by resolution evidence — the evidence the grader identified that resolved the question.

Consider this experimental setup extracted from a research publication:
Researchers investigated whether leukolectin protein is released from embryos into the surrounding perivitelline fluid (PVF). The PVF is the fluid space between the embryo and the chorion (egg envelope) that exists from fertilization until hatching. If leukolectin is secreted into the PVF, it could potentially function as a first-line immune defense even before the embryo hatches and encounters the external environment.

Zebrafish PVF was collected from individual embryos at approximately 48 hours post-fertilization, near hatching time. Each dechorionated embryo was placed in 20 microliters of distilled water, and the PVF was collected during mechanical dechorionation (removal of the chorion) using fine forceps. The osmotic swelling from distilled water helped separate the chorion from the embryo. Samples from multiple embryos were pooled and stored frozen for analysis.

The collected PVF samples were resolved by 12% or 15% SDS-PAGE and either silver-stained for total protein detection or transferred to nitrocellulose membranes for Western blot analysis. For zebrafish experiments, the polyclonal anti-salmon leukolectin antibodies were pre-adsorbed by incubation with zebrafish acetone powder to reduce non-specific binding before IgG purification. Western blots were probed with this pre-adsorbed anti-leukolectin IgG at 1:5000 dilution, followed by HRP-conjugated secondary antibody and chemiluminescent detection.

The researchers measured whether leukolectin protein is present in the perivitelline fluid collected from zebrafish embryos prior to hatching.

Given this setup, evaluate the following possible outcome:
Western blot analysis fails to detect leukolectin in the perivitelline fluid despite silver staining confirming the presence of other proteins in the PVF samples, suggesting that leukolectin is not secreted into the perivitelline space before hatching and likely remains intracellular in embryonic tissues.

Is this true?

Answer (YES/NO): NO